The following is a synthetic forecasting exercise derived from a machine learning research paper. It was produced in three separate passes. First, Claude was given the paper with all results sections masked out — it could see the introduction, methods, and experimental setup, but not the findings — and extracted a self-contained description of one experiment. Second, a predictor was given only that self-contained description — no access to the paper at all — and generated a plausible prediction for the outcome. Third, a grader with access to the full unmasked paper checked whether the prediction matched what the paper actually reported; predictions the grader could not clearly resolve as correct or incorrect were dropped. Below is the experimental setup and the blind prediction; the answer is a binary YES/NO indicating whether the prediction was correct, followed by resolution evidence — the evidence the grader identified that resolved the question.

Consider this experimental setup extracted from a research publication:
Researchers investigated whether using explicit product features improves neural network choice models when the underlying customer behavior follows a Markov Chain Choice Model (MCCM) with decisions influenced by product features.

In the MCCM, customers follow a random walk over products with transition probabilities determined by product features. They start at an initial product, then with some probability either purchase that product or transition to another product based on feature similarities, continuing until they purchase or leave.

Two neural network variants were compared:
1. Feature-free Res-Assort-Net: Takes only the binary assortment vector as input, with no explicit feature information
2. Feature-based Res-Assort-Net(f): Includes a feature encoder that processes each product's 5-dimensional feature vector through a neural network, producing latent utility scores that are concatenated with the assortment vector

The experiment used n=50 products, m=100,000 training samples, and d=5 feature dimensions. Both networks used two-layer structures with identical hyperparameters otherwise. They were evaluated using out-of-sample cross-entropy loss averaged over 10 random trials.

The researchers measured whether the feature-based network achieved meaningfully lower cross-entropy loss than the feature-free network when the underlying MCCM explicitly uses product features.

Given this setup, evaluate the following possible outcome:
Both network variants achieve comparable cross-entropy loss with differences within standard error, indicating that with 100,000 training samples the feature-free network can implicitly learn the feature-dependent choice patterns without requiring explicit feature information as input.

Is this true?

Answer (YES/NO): YES